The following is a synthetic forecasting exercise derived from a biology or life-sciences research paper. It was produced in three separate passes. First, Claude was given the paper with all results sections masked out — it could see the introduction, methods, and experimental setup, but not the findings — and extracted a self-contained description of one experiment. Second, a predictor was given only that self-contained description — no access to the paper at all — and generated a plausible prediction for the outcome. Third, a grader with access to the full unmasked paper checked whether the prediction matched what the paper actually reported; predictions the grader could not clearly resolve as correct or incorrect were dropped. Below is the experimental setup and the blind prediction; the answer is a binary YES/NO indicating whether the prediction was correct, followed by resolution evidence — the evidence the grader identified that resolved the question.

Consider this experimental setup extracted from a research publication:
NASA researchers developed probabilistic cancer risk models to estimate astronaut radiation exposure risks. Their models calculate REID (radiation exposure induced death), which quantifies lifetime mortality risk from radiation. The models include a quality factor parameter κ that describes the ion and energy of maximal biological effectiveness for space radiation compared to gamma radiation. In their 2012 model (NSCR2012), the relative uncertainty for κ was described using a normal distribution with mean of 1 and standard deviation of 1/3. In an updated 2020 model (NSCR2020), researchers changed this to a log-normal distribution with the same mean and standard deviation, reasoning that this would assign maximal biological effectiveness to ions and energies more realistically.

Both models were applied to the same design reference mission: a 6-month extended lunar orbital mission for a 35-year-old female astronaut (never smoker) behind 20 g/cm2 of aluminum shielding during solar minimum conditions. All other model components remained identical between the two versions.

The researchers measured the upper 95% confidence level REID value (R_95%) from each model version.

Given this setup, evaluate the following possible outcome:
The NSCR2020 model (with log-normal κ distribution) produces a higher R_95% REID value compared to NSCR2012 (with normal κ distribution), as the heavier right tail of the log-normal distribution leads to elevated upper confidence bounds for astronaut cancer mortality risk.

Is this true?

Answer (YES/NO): NO